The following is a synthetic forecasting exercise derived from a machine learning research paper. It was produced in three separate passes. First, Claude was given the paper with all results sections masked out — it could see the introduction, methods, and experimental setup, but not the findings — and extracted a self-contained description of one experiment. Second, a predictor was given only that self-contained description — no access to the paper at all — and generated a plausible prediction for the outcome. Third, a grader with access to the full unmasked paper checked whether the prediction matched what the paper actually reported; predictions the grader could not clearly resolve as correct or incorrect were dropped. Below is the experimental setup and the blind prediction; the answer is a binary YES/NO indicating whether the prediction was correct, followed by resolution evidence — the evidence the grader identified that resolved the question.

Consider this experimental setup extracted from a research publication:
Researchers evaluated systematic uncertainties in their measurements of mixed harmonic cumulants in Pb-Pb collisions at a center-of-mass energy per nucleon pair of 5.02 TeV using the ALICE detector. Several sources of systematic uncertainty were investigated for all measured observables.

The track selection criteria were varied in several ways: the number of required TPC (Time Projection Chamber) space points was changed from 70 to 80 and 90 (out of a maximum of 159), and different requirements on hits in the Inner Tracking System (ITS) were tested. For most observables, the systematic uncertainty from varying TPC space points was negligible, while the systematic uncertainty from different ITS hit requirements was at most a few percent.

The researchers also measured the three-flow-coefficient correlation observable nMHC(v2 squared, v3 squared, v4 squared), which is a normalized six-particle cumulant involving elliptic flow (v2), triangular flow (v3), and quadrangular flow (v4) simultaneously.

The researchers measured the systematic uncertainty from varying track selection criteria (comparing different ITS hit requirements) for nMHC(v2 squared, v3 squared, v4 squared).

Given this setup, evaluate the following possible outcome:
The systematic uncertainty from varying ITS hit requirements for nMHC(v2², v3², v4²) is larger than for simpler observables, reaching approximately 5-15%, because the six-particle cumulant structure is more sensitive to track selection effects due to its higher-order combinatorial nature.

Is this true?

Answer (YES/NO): NO